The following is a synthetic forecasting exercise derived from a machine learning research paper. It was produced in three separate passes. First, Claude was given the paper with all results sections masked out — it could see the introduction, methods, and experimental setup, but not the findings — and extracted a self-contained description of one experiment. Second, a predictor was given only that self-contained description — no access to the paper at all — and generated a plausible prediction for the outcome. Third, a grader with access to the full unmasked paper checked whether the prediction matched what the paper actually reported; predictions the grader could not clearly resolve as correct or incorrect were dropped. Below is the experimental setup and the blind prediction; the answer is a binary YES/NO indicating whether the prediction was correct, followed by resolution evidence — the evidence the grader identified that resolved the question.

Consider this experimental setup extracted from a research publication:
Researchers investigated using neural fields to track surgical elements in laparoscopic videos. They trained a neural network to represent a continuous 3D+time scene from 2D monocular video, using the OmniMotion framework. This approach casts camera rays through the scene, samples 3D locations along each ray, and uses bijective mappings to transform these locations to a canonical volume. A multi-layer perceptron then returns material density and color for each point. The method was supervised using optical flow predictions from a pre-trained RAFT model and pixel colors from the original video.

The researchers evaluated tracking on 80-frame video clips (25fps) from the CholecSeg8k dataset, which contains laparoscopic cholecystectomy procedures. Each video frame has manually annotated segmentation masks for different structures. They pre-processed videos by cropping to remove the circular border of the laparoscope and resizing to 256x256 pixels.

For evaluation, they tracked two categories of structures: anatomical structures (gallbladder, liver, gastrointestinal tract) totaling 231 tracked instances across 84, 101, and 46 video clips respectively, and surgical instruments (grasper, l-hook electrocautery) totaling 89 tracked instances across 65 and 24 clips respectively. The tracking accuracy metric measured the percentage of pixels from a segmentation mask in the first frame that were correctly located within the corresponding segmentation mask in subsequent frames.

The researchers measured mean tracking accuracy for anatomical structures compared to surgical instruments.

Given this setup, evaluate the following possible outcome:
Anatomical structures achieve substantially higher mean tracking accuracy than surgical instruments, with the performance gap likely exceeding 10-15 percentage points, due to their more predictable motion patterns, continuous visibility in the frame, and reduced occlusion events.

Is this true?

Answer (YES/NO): NO